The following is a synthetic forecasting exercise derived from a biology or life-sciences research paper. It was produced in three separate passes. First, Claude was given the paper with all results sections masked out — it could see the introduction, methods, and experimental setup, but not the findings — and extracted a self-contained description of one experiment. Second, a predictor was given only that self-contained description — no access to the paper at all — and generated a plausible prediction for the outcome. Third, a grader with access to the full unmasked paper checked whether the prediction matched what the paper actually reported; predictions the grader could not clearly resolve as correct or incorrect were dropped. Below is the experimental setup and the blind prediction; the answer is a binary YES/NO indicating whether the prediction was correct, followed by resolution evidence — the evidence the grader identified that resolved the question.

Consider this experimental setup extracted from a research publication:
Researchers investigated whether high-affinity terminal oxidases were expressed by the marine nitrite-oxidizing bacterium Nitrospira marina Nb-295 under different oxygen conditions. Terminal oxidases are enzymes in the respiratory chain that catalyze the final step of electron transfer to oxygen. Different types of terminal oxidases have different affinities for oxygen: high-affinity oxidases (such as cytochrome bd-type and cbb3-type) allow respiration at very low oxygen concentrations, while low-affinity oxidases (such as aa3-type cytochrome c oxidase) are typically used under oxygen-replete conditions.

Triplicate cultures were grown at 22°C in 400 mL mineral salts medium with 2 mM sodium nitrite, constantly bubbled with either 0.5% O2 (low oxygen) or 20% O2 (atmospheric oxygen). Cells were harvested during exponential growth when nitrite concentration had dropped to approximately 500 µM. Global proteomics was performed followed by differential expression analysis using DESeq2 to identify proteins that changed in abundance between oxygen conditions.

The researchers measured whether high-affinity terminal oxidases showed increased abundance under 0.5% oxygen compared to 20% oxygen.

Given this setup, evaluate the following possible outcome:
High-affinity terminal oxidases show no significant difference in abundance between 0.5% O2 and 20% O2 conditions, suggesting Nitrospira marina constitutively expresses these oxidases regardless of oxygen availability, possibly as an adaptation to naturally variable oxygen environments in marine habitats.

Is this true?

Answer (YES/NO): NO